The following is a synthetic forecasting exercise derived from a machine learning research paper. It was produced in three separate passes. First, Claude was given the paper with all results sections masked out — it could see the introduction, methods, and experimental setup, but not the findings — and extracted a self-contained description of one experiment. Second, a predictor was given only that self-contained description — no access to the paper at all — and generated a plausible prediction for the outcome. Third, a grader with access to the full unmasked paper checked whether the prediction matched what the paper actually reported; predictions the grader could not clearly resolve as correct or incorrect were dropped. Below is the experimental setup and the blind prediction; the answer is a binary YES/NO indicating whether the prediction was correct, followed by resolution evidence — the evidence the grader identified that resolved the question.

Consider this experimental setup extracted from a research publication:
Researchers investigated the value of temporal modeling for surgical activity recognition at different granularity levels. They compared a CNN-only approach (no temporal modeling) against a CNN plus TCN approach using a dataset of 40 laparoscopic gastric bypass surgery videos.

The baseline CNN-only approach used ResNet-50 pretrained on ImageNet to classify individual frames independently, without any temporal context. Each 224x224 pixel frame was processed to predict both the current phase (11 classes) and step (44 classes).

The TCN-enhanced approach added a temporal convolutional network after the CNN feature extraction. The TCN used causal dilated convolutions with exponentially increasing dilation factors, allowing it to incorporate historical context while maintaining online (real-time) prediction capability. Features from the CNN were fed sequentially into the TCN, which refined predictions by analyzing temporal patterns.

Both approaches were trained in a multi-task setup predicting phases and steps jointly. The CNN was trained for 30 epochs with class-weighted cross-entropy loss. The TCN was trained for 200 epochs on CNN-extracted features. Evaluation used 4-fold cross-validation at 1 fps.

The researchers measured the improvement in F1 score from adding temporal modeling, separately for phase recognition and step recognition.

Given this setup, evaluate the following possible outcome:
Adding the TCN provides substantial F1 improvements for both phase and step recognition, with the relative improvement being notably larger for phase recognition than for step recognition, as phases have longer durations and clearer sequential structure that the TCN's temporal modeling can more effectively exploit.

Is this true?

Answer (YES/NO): NO